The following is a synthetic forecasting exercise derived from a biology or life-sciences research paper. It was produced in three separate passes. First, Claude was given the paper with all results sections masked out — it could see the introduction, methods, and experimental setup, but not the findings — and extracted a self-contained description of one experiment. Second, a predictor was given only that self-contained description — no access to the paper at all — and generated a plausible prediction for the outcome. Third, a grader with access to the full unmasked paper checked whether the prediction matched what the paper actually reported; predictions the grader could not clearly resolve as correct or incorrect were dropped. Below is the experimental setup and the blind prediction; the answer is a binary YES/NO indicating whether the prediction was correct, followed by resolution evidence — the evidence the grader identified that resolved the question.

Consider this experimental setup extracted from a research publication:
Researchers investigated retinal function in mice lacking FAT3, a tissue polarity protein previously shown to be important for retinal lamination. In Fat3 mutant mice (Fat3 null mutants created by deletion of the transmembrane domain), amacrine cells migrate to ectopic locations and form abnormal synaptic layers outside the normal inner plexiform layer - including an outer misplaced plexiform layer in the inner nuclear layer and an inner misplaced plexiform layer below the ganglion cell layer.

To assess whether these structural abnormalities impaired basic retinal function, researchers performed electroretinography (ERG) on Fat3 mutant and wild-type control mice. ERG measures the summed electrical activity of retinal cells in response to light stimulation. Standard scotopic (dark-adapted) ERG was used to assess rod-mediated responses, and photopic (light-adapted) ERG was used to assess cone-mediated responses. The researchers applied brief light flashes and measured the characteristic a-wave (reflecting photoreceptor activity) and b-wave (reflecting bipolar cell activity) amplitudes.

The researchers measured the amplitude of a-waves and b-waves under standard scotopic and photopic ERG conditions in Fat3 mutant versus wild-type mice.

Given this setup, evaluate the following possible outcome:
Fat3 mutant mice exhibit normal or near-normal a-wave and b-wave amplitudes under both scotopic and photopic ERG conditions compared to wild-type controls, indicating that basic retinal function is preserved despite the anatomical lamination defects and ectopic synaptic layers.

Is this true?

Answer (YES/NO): YES